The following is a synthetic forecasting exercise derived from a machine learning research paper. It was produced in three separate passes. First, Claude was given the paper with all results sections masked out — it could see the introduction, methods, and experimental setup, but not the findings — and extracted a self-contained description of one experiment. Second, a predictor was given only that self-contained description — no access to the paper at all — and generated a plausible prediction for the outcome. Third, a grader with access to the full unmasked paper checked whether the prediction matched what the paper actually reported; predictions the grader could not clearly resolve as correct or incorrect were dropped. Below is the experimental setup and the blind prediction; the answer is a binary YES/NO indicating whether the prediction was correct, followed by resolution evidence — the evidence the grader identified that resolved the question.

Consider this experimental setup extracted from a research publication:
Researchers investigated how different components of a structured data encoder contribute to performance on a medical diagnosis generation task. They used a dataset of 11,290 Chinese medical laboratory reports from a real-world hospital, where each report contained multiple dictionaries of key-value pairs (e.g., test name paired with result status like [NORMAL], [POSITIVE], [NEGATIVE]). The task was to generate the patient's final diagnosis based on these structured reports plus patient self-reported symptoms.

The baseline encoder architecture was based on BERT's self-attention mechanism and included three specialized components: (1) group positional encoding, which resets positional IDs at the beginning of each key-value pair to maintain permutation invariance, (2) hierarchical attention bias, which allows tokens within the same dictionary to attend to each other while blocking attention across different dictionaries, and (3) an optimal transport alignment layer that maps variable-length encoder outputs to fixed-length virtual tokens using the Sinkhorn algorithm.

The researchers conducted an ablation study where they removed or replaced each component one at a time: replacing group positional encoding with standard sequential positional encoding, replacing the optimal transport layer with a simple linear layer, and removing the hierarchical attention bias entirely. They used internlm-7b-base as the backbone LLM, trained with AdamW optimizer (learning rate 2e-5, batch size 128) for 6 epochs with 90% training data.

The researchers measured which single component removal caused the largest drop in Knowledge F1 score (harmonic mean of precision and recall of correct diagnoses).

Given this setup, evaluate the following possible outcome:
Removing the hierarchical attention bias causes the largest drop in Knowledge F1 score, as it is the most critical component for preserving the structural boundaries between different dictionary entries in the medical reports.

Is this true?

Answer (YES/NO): YES